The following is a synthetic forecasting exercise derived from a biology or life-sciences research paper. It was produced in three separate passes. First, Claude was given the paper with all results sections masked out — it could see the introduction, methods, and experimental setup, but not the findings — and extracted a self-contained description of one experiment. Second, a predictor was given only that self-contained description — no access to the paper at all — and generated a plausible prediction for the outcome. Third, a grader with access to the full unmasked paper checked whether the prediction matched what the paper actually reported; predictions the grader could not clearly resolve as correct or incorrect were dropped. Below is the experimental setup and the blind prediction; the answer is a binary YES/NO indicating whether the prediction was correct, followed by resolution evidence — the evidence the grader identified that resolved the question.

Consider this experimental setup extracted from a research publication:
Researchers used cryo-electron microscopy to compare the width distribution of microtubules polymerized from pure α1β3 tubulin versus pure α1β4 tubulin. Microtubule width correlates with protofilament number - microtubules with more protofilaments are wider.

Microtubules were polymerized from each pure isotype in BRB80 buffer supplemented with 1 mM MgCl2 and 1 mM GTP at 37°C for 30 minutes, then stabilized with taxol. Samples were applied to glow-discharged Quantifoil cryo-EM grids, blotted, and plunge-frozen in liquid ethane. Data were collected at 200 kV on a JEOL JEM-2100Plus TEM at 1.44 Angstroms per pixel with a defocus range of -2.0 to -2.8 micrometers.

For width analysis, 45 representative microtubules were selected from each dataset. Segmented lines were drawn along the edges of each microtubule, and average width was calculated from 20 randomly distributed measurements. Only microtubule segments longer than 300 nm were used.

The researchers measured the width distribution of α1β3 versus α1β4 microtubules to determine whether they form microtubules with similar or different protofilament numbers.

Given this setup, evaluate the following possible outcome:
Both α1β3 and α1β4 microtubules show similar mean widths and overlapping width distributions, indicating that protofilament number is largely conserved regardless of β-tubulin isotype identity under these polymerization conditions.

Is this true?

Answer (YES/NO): NO